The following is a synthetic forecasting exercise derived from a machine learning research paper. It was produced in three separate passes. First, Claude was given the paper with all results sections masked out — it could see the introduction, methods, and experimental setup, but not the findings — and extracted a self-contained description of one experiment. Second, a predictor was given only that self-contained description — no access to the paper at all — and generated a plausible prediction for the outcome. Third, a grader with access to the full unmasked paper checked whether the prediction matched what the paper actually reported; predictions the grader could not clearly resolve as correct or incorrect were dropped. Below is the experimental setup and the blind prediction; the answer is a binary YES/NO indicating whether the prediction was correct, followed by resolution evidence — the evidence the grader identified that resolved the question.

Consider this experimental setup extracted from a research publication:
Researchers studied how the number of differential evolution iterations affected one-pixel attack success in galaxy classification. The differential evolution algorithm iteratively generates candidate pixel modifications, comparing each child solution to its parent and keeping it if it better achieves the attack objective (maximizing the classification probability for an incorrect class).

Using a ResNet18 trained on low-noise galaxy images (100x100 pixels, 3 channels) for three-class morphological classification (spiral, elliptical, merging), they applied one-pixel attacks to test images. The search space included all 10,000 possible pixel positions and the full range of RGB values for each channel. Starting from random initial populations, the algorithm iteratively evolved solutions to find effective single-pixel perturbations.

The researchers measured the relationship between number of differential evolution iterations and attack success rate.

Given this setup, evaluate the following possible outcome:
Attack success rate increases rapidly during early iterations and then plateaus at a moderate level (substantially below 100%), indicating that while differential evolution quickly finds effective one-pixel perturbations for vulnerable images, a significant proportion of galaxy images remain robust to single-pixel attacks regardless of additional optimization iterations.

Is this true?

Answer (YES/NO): NO